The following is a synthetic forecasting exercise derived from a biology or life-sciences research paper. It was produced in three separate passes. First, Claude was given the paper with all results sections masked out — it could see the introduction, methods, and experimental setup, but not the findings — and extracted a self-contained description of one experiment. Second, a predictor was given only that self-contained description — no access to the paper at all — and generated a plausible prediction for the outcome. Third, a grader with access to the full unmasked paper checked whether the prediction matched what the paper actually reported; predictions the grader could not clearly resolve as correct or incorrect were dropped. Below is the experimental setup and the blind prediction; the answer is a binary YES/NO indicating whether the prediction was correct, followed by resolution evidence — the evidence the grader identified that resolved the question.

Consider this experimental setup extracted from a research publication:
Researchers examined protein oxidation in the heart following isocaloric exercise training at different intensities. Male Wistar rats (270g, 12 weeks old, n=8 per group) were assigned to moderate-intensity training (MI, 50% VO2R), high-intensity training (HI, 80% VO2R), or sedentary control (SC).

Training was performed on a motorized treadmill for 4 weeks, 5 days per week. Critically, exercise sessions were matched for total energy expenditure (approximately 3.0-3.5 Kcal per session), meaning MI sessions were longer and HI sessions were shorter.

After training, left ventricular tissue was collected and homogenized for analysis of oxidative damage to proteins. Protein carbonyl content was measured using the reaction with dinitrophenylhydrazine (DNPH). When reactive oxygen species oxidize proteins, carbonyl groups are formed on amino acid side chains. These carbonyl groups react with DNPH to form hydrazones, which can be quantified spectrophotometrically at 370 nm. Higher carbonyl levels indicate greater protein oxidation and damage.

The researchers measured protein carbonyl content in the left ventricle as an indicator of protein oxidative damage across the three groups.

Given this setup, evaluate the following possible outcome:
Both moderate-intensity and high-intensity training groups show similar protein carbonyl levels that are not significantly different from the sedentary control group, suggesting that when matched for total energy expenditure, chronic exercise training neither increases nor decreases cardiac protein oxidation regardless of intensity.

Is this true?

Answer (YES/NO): NO